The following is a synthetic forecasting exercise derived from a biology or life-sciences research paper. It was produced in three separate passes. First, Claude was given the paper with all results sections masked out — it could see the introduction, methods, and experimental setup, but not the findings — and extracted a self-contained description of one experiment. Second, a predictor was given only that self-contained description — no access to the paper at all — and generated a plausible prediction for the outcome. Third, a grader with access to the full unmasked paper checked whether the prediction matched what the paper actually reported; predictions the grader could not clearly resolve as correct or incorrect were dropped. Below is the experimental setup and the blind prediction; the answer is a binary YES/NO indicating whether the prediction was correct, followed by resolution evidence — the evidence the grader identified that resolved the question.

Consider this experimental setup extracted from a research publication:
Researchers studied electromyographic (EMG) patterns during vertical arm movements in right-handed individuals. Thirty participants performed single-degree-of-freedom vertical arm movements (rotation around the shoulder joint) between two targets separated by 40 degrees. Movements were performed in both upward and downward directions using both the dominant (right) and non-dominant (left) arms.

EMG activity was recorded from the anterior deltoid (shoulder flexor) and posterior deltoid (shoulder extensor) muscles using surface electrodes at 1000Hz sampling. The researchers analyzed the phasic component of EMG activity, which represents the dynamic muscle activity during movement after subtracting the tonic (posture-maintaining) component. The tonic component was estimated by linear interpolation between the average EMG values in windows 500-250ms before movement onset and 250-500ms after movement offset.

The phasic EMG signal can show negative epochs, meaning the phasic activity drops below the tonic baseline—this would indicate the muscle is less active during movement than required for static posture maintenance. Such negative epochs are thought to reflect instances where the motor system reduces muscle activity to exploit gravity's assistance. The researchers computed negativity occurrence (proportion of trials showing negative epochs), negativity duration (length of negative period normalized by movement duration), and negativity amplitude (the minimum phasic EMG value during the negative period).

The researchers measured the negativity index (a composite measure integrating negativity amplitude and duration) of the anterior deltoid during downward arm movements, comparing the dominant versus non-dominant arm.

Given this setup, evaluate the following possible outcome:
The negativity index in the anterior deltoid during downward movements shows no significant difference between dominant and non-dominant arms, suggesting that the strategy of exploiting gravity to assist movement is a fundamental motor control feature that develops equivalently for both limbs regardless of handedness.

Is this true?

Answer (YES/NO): NO